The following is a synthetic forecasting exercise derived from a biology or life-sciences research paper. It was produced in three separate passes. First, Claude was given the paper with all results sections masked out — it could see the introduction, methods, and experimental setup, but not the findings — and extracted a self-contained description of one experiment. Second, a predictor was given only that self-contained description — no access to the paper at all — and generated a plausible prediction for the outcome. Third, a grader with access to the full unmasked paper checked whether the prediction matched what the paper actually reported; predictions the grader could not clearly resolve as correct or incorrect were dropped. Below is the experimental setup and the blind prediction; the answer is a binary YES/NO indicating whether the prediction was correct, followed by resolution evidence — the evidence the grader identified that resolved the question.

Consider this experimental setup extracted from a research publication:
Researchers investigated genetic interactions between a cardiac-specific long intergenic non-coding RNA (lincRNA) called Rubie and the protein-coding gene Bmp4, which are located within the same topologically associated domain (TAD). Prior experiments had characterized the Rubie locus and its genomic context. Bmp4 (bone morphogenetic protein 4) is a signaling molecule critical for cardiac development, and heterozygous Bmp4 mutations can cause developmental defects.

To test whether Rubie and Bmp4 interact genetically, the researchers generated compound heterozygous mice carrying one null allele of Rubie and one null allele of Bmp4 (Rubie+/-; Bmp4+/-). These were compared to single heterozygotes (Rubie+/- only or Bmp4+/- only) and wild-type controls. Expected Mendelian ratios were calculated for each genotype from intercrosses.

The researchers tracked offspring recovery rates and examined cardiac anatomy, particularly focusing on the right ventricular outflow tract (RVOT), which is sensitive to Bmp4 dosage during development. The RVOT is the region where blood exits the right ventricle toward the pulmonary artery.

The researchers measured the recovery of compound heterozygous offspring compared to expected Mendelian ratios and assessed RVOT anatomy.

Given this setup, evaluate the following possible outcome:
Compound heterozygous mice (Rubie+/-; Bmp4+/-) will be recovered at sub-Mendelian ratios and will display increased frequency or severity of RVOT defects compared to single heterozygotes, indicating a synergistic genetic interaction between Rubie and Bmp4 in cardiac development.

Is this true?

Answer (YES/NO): YES